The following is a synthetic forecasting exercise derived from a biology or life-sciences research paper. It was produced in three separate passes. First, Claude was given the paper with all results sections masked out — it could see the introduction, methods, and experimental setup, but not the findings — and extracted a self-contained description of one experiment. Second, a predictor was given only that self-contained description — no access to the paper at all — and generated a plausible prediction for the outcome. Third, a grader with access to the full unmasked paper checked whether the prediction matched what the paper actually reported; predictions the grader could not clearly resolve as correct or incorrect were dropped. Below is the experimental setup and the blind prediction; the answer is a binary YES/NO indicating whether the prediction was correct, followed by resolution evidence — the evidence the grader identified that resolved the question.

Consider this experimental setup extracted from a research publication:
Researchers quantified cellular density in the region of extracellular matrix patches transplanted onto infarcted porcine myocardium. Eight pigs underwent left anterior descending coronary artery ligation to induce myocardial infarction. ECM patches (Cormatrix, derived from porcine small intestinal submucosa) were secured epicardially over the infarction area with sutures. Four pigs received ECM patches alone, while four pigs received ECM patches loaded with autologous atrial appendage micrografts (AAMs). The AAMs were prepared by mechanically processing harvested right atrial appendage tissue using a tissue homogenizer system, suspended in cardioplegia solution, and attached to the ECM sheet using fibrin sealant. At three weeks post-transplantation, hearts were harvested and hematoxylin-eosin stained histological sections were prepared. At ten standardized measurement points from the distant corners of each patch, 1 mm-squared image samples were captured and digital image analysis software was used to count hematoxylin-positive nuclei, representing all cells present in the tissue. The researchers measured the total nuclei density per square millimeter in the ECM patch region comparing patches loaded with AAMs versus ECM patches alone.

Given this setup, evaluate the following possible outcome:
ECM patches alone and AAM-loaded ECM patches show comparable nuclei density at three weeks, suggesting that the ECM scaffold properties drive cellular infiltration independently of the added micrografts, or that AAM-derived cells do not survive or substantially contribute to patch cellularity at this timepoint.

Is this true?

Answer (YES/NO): NO